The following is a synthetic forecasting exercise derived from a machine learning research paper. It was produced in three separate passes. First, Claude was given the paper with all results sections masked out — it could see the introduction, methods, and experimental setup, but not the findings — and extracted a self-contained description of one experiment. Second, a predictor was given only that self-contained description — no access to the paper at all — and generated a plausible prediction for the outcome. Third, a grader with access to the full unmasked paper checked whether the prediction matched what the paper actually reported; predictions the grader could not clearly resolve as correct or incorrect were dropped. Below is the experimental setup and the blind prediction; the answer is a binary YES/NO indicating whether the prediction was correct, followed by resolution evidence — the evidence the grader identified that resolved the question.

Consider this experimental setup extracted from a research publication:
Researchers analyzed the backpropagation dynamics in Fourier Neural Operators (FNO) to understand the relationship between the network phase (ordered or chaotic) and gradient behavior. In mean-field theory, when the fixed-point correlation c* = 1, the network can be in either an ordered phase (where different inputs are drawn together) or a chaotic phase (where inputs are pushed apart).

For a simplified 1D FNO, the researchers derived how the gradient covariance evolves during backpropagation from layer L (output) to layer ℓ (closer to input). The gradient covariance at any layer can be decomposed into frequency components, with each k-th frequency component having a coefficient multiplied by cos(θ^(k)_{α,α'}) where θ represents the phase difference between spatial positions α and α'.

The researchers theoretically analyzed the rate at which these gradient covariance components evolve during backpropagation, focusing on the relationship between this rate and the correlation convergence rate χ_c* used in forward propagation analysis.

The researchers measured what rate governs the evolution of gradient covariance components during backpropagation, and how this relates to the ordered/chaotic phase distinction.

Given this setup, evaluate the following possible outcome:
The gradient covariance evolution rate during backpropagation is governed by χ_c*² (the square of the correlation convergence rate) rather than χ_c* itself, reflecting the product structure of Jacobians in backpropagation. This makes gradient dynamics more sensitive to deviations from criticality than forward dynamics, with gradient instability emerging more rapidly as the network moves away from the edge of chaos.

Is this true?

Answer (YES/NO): NO